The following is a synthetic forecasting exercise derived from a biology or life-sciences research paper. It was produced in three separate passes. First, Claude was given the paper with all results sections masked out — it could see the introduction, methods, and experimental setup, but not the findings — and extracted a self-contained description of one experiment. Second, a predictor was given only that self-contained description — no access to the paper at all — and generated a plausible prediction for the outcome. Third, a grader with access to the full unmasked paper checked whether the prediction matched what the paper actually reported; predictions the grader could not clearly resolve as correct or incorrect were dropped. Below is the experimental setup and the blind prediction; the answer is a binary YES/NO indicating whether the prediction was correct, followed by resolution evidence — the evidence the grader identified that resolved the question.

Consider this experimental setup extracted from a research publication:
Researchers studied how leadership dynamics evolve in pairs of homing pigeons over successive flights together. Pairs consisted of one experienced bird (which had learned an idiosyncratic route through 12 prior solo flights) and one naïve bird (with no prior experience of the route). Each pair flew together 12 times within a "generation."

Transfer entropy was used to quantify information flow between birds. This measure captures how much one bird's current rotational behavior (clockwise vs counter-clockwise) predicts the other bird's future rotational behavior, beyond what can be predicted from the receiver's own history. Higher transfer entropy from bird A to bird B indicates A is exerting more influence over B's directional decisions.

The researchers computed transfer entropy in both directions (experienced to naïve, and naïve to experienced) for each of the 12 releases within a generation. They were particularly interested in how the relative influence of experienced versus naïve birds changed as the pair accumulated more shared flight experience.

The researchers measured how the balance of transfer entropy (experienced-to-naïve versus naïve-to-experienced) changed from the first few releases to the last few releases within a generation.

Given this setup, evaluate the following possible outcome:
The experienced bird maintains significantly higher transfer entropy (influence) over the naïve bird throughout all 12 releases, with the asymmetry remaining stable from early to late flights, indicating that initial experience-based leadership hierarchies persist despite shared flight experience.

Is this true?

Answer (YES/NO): NO